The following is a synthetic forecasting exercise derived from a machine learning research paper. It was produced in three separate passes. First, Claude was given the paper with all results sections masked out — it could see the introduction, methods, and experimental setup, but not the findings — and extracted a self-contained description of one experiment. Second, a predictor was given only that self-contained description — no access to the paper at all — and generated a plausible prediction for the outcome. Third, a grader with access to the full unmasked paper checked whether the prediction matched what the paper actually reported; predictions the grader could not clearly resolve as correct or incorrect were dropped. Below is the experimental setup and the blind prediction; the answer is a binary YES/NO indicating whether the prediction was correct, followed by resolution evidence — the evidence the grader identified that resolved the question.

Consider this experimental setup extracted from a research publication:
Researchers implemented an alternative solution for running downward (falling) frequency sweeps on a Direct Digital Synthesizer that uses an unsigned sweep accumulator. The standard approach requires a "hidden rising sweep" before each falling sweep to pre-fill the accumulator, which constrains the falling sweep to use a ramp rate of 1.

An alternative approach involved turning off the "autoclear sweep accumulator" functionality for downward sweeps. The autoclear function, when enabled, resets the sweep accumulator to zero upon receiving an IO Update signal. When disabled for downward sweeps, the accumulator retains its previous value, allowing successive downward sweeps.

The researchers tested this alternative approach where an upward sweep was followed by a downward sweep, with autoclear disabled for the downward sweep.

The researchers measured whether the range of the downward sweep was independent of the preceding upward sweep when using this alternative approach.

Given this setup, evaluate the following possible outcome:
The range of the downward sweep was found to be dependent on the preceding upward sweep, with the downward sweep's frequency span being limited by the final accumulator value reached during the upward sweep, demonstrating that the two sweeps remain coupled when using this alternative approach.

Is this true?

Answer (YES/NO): YES